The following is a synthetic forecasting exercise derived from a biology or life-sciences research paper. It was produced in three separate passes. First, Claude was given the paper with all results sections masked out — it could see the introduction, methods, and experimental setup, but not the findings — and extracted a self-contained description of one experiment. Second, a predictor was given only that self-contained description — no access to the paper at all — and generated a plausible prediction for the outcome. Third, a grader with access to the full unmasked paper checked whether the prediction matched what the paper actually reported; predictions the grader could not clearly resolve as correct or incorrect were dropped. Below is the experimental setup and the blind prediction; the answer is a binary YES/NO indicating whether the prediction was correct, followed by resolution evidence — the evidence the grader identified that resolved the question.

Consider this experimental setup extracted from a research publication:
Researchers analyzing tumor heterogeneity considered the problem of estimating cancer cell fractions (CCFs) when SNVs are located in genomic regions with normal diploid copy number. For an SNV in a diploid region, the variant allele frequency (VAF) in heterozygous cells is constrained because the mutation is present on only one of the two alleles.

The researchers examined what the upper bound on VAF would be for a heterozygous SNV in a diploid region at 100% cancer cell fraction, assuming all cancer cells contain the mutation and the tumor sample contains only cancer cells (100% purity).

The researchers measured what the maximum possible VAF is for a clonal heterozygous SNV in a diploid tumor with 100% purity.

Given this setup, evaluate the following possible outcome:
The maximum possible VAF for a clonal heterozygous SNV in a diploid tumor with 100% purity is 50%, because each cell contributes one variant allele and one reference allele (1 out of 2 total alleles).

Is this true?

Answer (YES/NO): YES